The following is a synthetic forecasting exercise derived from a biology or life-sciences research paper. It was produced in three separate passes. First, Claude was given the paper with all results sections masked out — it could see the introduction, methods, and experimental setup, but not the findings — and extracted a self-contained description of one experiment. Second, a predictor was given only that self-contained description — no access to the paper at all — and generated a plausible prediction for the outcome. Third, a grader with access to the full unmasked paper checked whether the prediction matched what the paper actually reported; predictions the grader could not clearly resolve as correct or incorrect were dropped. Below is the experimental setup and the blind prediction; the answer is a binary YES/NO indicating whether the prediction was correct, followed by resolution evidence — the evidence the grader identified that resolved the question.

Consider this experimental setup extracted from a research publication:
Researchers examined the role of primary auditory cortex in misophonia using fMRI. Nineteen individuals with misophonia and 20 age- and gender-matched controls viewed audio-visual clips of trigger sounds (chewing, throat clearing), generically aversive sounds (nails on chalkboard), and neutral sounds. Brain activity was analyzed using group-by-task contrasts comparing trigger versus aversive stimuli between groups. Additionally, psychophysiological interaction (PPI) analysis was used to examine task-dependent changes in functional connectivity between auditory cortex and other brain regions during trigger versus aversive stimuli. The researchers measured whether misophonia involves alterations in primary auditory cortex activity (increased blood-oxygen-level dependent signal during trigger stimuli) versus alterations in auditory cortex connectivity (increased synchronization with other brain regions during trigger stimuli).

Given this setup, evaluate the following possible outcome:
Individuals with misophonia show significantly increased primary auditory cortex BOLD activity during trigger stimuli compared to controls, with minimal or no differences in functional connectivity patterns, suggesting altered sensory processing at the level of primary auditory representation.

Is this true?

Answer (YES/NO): NO